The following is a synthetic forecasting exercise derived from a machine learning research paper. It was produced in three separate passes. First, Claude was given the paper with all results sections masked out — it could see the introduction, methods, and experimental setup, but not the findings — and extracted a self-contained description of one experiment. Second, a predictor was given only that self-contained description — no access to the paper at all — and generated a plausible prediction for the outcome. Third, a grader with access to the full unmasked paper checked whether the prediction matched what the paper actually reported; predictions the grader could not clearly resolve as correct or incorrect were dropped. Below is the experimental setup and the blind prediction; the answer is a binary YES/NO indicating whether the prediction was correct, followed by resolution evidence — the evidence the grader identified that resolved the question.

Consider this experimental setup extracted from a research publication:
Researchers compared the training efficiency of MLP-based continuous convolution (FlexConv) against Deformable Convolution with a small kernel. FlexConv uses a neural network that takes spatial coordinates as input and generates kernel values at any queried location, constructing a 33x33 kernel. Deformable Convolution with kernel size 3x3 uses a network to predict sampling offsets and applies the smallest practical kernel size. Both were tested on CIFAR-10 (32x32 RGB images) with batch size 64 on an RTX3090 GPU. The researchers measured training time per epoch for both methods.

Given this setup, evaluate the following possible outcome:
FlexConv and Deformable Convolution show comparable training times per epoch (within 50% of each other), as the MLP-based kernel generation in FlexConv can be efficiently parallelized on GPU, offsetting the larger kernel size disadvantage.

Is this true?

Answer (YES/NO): NO